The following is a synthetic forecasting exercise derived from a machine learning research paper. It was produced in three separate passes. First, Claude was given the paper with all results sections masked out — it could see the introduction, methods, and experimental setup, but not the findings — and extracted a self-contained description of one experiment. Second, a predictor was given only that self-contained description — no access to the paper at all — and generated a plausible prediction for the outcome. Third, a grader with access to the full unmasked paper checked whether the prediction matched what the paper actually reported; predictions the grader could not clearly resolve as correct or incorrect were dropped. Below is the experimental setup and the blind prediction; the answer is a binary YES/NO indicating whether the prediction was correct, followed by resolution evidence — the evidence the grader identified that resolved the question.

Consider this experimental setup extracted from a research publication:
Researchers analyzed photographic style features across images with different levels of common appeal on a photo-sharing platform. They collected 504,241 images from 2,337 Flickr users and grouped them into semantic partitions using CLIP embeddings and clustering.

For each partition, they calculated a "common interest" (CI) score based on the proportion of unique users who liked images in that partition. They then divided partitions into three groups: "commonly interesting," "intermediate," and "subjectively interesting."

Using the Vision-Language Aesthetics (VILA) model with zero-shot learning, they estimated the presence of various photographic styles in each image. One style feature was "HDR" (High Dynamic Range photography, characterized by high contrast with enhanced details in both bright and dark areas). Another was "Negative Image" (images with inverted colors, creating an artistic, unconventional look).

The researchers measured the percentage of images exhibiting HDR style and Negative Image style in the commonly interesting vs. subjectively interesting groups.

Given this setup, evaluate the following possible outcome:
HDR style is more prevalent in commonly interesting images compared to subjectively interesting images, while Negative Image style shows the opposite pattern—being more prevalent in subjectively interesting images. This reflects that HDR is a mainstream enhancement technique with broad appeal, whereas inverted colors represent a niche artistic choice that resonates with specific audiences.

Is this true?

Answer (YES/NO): YES